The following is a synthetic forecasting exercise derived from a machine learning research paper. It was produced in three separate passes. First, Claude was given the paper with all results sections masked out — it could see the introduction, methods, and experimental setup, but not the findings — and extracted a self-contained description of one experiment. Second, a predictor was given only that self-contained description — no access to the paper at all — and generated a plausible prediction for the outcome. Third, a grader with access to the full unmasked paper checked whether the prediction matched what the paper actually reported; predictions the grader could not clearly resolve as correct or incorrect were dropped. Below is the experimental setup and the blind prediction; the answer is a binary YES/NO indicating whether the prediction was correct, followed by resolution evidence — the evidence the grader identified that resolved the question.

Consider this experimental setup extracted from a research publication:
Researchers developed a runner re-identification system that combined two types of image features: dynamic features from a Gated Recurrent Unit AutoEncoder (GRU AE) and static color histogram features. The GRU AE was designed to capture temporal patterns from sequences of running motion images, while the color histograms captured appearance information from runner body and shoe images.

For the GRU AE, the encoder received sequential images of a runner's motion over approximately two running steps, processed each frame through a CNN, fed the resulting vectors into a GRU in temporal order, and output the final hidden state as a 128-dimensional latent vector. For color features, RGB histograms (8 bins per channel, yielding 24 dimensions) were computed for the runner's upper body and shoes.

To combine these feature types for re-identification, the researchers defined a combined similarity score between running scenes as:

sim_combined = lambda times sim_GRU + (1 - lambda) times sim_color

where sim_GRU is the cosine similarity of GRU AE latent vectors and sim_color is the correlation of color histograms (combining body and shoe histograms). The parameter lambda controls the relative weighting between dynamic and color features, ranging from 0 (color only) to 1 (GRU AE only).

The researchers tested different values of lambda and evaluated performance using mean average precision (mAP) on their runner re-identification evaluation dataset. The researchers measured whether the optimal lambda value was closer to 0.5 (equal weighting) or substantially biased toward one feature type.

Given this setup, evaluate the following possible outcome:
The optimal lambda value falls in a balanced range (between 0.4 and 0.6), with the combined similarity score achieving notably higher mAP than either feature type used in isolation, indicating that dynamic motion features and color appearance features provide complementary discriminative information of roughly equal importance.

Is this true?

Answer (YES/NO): NO